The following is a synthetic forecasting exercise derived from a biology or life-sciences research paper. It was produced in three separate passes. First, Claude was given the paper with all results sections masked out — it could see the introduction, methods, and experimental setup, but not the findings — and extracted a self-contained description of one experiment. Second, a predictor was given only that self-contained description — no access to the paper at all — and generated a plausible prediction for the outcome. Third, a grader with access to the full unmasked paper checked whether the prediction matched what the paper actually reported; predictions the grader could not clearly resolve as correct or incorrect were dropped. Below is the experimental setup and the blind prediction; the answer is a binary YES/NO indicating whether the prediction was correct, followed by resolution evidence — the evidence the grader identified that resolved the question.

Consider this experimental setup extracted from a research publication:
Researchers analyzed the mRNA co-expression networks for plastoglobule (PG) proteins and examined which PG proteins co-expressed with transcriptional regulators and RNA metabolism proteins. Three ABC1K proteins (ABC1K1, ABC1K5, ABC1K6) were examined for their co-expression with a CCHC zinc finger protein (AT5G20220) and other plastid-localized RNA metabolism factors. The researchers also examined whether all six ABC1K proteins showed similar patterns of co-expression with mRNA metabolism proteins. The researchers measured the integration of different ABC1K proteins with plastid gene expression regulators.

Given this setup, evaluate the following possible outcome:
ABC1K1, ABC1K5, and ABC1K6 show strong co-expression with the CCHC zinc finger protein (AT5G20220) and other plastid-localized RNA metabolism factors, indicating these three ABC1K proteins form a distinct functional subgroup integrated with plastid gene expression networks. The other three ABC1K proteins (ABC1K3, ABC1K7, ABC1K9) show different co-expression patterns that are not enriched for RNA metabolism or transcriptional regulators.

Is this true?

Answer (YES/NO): YES